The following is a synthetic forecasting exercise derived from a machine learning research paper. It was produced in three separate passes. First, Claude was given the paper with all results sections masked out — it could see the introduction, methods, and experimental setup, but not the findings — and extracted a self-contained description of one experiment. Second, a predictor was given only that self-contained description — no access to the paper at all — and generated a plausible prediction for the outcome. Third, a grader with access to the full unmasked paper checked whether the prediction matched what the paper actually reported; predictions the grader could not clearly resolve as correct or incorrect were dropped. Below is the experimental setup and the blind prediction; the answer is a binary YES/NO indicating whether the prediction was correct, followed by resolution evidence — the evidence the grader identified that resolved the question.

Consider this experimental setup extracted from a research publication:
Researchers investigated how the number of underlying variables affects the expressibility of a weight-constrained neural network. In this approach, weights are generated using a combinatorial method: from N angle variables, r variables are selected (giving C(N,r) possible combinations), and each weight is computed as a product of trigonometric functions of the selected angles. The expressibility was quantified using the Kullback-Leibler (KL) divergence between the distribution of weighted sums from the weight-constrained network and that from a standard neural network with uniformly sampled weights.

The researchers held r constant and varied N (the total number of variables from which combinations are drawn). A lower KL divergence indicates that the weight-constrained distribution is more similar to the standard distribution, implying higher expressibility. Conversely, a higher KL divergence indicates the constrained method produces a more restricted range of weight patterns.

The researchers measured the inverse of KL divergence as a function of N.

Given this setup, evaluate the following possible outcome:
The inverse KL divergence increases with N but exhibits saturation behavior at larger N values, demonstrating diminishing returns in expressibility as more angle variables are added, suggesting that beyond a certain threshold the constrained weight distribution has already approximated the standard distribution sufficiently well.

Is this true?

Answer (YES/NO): NO